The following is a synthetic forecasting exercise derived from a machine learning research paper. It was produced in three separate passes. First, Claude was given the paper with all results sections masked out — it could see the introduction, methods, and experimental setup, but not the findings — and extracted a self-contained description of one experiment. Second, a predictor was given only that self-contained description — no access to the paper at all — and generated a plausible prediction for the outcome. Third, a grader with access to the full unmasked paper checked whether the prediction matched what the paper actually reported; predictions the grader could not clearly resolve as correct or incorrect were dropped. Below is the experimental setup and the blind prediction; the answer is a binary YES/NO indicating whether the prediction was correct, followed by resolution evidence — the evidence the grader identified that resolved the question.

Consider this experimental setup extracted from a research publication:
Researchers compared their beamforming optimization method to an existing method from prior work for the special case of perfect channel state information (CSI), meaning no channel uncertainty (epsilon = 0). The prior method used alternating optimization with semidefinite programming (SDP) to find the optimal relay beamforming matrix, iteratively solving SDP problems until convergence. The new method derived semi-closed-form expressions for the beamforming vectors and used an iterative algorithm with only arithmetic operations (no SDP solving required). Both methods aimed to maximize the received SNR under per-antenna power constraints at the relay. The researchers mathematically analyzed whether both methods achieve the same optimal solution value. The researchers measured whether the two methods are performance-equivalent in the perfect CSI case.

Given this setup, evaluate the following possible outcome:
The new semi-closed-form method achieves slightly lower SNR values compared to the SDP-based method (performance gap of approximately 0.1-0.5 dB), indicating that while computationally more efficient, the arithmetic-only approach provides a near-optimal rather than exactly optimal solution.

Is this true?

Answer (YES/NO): NO